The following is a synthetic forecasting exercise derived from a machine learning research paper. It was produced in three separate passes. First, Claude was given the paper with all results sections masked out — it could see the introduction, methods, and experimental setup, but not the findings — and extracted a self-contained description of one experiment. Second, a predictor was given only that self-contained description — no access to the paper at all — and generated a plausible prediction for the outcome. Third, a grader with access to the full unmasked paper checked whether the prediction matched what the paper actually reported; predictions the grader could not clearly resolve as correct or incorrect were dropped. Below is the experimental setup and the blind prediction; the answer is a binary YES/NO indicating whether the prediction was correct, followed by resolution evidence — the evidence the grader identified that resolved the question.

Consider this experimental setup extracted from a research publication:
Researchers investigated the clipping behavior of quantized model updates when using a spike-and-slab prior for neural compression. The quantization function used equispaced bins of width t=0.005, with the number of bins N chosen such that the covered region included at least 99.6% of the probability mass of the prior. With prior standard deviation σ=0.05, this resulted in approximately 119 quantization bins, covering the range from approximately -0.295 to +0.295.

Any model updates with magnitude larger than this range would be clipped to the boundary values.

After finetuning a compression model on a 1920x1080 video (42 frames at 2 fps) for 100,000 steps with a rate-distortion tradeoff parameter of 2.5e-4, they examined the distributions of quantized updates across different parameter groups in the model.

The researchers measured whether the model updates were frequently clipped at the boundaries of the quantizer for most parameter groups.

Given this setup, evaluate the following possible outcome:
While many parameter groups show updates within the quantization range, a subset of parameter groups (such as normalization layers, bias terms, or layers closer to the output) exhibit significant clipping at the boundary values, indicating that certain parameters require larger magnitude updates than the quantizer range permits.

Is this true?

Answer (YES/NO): NO